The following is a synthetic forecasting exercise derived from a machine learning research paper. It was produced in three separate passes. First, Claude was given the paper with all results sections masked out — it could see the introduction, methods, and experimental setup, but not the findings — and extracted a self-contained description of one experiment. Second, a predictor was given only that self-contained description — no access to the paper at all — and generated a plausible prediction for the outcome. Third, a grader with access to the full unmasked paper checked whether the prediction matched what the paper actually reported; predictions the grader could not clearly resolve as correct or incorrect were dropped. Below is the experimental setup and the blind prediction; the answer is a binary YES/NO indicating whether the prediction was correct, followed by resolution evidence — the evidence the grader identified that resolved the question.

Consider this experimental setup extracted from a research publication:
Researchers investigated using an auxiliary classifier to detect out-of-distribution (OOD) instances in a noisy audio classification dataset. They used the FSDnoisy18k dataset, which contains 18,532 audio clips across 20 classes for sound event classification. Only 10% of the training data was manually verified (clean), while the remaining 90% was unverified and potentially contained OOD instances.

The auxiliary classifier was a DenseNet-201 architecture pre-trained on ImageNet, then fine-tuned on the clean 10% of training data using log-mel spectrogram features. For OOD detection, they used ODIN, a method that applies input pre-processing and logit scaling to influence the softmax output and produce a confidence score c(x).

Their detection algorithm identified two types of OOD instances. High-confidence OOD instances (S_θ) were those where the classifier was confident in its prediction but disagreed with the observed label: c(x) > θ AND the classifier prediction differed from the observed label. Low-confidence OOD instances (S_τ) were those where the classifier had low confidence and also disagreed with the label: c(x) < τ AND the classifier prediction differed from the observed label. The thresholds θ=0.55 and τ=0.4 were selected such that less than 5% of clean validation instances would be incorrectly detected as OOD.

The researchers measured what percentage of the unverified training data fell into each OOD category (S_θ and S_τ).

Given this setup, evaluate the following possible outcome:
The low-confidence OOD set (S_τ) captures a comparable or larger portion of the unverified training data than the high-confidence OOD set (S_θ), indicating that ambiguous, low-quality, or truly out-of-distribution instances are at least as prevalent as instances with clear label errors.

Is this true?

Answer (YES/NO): NO